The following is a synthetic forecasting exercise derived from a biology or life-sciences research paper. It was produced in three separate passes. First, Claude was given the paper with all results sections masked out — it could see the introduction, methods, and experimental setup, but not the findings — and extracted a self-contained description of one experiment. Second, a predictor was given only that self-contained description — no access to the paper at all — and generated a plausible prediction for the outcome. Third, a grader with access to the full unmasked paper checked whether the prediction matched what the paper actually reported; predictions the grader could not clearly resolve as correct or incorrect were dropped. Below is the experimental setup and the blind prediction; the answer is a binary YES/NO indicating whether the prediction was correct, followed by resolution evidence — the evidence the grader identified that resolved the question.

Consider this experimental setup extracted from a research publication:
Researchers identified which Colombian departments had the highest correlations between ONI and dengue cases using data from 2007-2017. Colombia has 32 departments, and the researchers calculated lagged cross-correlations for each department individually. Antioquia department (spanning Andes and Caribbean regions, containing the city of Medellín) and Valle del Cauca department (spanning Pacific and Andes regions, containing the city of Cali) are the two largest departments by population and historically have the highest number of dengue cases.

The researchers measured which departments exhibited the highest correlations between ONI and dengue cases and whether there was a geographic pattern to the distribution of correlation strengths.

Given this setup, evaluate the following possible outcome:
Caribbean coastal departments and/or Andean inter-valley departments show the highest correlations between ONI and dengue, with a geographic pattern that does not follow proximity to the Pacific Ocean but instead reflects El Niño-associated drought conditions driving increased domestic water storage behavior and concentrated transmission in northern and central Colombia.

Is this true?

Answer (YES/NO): NO